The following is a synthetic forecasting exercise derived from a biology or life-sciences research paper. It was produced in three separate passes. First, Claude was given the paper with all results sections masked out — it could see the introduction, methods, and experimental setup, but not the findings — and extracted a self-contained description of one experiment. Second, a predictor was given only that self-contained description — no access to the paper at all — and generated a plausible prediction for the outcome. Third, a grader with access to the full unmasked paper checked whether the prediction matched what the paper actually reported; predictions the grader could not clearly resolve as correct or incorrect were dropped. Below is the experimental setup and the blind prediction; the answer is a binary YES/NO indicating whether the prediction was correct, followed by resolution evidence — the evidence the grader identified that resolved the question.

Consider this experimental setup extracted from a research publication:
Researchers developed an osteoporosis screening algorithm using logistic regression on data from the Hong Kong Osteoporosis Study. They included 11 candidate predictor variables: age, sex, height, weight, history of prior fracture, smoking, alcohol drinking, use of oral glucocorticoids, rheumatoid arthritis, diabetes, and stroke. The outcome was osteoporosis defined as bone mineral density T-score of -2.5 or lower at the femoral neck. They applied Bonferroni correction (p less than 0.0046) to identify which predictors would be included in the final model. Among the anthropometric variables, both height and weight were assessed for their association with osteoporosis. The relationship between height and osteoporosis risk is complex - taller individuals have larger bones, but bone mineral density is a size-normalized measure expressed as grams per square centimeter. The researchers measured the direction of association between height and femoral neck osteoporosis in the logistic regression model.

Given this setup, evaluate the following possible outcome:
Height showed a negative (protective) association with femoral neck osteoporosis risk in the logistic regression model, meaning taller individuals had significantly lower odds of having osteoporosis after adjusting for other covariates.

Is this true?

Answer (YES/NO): NO